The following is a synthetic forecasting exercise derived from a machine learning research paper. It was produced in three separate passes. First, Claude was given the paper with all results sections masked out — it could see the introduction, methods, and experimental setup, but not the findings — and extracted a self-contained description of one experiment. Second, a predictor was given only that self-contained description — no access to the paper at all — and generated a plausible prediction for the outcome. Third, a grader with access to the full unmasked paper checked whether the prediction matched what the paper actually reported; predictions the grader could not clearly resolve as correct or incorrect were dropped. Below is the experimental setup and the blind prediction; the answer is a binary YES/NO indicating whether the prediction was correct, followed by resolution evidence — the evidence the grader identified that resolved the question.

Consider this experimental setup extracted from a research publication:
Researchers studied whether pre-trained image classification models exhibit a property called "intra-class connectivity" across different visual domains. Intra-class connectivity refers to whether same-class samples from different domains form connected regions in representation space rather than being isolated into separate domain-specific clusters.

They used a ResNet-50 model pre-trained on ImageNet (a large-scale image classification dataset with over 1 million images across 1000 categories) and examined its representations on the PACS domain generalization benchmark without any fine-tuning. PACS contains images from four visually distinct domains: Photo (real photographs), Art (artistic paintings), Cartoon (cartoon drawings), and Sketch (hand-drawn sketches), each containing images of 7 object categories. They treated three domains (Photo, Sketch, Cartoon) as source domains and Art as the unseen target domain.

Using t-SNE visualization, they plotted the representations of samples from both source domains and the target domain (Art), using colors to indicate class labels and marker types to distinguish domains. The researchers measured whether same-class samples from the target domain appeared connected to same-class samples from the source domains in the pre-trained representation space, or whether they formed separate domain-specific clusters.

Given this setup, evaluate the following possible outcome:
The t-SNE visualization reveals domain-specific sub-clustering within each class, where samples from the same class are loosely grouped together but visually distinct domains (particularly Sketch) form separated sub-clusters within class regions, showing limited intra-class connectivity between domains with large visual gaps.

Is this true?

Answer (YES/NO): NO